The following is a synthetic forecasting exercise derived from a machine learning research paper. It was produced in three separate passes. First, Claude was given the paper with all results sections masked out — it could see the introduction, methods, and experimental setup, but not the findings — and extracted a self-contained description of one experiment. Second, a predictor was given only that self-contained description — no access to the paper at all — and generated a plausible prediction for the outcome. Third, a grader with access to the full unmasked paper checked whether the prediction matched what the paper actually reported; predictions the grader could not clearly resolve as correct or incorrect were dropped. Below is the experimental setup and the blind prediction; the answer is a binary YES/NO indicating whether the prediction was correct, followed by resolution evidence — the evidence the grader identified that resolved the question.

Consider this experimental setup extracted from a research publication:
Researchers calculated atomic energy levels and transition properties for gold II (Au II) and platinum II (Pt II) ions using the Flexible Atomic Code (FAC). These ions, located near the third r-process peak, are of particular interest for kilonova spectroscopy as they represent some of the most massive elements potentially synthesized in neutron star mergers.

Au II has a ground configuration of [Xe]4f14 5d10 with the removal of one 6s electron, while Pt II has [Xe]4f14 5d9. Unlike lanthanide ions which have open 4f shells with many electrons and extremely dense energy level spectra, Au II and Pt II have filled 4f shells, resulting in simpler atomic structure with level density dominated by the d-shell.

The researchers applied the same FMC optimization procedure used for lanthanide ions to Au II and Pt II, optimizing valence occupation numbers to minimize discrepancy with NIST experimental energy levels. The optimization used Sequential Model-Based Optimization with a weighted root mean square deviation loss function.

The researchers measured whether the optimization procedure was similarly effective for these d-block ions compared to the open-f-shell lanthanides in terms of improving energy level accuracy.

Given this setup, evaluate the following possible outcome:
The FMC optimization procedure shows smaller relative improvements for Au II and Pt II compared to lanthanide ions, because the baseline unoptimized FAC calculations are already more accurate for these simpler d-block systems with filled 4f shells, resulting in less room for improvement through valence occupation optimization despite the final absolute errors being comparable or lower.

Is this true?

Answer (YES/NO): NO